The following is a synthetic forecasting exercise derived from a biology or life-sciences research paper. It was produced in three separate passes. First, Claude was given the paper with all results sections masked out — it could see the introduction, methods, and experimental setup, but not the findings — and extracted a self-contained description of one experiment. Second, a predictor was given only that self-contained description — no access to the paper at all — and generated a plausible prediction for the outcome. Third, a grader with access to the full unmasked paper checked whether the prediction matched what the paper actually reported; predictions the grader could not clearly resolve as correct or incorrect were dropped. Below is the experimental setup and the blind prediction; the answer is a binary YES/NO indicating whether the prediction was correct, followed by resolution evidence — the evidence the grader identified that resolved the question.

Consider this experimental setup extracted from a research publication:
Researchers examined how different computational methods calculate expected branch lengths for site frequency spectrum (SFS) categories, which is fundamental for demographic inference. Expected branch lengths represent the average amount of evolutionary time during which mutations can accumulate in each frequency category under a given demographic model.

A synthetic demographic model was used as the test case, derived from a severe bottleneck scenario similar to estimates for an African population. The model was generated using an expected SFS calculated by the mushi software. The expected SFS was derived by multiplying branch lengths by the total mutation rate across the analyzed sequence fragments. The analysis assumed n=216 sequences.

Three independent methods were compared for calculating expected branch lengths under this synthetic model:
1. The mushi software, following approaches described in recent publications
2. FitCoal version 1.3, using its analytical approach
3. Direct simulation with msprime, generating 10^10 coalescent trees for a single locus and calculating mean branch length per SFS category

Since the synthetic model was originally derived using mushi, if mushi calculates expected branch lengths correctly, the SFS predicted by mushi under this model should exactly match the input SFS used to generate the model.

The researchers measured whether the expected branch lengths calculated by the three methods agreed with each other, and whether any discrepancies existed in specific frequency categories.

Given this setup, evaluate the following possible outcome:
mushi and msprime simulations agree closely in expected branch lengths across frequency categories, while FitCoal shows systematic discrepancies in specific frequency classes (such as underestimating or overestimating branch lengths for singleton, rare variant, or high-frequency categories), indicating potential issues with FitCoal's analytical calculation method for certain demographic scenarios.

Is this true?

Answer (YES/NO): NO